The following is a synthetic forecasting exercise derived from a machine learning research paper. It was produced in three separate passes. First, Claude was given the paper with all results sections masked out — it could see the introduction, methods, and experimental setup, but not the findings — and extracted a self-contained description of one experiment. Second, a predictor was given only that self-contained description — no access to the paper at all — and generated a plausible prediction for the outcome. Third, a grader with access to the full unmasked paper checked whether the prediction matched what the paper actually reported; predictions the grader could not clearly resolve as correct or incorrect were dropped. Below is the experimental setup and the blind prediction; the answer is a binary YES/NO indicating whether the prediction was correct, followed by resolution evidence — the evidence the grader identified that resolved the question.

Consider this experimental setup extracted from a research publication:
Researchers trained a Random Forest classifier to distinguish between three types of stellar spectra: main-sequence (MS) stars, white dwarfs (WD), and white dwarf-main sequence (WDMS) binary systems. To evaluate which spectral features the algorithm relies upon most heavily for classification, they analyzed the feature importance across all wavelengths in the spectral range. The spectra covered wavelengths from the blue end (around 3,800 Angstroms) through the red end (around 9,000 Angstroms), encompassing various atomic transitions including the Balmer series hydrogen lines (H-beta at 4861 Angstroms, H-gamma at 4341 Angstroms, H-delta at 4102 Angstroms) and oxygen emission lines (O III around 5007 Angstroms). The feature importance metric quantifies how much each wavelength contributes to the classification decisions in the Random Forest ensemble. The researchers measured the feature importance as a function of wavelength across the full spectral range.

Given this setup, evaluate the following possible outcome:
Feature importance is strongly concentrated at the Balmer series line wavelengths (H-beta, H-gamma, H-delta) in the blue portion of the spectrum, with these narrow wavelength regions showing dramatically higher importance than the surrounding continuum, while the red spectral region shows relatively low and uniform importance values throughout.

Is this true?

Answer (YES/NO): NO